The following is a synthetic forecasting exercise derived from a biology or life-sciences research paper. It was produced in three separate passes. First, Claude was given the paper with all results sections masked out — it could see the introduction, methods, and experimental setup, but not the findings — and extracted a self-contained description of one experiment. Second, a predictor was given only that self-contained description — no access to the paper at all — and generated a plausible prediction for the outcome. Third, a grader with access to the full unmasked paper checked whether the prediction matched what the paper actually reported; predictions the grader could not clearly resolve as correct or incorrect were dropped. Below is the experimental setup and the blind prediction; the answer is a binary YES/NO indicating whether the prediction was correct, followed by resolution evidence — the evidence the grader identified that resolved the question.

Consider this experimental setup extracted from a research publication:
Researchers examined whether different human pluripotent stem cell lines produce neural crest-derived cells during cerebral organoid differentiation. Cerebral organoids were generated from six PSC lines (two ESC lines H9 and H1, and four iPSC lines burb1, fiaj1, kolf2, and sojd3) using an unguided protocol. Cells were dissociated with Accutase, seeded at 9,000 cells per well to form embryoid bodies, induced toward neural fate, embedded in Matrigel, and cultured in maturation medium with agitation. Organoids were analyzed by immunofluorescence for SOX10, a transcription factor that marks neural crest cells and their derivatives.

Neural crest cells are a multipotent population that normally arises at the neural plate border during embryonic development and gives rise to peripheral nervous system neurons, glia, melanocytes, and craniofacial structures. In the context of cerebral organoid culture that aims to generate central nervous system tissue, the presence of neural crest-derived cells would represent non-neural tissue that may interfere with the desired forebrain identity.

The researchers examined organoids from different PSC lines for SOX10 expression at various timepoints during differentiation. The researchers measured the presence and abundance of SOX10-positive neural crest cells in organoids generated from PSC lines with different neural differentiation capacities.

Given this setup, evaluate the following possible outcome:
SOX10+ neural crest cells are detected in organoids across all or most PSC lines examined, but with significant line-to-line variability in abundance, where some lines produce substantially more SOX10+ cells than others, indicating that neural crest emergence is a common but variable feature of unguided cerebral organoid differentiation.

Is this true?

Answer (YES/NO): NO